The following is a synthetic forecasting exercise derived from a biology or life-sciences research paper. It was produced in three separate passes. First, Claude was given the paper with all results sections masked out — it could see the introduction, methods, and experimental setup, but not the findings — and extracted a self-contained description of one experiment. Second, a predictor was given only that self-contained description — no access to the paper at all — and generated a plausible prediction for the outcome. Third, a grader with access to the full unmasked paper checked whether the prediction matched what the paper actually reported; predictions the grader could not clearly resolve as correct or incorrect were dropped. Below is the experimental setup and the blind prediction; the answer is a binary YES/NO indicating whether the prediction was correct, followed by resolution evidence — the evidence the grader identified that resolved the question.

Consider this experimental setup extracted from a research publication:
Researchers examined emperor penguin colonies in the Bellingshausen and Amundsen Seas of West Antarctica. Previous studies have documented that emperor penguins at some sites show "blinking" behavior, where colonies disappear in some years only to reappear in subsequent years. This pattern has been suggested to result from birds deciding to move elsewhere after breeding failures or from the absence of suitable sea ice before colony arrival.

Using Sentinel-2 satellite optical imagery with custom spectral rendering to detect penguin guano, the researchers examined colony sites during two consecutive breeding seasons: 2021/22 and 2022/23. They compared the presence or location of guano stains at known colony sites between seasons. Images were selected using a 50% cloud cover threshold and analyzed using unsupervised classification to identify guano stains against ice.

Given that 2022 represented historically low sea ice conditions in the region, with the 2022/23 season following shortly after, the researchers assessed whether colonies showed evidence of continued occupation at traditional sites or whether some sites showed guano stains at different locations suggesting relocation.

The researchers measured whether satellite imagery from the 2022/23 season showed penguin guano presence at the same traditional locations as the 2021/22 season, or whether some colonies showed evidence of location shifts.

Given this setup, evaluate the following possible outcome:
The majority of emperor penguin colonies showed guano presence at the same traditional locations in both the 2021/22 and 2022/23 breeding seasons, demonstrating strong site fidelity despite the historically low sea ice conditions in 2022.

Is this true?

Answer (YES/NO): NO